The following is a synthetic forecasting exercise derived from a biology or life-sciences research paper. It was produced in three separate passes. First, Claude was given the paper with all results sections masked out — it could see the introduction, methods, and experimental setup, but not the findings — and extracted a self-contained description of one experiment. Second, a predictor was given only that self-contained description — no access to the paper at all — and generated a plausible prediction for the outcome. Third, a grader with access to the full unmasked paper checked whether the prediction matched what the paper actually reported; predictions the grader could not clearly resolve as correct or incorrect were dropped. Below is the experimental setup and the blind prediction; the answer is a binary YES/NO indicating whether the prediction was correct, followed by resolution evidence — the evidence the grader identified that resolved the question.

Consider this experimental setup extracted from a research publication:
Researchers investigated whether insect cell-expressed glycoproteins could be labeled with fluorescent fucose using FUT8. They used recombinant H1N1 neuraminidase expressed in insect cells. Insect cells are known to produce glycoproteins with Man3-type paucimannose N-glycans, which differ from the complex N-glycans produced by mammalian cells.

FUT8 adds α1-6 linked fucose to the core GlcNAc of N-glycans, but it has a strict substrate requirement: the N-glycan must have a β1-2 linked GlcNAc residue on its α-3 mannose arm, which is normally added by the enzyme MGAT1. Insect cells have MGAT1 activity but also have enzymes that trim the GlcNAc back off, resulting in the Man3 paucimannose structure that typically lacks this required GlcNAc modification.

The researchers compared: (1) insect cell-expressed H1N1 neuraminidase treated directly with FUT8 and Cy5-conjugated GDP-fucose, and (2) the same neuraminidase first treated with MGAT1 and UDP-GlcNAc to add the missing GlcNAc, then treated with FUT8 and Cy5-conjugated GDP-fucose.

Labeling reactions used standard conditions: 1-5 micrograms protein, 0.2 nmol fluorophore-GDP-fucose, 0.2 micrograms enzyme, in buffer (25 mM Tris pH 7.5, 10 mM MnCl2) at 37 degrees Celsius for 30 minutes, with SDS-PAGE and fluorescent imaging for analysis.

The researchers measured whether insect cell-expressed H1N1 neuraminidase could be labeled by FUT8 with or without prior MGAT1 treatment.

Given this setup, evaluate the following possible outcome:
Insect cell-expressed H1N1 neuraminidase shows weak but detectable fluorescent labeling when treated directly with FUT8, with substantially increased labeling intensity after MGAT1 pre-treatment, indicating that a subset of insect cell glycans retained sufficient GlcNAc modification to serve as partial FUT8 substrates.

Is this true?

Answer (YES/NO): NO